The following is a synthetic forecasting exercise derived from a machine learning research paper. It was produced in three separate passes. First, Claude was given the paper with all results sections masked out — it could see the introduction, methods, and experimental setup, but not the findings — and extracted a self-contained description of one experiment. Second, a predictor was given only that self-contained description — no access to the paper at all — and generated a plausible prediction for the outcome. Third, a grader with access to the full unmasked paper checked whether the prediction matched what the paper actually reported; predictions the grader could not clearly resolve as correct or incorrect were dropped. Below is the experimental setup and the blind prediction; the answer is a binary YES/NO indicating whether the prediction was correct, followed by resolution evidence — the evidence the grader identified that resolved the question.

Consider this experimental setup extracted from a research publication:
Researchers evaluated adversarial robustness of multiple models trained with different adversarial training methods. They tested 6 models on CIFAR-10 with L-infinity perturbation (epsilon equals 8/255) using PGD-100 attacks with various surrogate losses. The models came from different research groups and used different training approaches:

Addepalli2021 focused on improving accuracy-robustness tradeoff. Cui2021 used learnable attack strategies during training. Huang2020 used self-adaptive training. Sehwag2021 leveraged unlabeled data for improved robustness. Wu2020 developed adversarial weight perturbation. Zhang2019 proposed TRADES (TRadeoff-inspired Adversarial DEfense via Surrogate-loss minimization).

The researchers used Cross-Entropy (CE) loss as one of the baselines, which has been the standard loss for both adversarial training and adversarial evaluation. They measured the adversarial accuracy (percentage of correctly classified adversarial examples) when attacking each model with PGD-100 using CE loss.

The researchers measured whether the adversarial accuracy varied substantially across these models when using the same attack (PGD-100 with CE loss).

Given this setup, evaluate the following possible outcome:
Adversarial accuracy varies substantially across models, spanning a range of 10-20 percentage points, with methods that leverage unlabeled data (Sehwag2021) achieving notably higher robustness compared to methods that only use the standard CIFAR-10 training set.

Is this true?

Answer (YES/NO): NO